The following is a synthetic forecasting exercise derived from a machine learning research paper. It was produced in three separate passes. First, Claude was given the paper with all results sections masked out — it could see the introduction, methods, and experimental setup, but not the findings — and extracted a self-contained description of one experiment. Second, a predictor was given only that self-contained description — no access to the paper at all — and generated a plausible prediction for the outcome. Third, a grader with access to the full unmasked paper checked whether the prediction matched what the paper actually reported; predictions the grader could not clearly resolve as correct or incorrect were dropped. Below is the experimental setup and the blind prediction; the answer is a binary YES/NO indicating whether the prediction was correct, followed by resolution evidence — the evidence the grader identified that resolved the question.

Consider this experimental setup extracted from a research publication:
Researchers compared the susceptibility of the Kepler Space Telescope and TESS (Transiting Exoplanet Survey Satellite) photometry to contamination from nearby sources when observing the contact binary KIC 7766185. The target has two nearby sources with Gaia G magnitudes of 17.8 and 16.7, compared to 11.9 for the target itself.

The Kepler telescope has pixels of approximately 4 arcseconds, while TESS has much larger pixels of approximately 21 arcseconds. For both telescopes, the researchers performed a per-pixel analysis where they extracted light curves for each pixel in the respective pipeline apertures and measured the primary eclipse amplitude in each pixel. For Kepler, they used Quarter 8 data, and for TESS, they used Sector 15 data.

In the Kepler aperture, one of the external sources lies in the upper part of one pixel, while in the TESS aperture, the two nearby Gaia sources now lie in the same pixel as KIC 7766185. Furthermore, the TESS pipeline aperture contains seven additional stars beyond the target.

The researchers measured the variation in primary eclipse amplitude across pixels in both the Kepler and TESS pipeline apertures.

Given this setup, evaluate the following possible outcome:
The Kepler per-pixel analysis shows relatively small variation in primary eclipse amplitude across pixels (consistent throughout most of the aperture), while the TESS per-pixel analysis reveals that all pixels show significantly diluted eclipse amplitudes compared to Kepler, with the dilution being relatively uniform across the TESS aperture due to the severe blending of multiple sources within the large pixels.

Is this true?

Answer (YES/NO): NO